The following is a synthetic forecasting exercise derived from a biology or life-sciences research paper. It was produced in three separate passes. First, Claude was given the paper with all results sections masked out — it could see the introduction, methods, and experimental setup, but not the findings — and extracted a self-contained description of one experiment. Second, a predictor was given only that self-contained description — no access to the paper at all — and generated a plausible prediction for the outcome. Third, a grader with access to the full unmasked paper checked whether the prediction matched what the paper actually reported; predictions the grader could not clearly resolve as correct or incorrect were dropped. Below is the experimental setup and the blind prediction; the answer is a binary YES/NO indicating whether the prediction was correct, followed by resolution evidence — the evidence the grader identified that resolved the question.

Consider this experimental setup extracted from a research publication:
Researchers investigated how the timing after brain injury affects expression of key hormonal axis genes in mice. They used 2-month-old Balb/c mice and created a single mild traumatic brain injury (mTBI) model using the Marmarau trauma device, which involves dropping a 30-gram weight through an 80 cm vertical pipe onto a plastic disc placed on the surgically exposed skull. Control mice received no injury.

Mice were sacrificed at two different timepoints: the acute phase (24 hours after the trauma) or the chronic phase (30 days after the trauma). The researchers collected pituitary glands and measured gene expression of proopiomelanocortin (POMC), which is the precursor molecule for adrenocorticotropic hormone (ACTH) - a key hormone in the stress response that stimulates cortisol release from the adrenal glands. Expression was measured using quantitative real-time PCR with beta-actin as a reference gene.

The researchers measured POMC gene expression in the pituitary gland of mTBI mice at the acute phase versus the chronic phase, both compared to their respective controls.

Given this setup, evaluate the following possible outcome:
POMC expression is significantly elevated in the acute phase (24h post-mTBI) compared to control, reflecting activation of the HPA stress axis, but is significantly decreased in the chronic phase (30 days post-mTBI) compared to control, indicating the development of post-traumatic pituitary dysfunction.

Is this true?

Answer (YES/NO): NO